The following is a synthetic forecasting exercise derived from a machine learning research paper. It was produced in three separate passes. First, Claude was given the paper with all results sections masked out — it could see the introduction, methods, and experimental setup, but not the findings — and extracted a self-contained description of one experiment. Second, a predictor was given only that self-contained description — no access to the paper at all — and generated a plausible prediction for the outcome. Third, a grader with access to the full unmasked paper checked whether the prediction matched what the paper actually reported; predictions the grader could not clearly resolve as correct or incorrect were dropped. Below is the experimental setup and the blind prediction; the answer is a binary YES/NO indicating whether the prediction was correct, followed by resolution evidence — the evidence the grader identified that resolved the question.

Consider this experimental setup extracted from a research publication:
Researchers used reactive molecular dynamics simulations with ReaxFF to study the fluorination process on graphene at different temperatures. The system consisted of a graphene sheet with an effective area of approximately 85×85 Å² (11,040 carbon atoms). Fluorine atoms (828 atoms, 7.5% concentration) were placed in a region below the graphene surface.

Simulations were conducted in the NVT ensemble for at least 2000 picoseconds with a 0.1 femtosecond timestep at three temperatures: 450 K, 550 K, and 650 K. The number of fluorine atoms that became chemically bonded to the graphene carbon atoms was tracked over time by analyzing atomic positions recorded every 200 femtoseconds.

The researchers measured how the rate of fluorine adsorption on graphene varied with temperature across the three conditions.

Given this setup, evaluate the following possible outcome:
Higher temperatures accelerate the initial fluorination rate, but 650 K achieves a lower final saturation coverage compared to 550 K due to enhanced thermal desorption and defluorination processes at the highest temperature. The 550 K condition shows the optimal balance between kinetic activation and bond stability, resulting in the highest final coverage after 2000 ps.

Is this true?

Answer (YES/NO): NO